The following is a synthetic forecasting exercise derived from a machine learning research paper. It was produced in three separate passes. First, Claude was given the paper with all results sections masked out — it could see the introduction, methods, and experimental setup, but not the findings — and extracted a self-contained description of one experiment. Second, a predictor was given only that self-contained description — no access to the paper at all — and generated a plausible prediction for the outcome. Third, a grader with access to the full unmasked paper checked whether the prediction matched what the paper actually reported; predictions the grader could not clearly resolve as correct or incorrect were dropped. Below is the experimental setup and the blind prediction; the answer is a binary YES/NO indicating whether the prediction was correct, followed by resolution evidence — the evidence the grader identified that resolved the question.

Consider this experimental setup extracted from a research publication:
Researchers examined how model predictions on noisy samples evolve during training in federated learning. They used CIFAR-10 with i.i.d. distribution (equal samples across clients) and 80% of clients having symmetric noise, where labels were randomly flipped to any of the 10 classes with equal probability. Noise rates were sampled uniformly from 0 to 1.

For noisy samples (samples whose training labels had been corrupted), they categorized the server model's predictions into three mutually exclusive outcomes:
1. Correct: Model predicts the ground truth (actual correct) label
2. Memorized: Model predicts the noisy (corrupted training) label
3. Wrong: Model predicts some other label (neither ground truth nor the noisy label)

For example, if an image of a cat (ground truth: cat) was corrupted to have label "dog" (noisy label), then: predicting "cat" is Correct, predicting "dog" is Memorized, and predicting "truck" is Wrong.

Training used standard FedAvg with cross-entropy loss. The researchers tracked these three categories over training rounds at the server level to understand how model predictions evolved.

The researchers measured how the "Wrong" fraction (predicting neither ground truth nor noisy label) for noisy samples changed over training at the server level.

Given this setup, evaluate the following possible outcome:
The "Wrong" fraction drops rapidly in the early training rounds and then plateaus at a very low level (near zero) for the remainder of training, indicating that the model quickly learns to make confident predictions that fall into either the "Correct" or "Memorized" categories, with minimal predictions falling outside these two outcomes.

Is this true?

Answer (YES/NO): NO